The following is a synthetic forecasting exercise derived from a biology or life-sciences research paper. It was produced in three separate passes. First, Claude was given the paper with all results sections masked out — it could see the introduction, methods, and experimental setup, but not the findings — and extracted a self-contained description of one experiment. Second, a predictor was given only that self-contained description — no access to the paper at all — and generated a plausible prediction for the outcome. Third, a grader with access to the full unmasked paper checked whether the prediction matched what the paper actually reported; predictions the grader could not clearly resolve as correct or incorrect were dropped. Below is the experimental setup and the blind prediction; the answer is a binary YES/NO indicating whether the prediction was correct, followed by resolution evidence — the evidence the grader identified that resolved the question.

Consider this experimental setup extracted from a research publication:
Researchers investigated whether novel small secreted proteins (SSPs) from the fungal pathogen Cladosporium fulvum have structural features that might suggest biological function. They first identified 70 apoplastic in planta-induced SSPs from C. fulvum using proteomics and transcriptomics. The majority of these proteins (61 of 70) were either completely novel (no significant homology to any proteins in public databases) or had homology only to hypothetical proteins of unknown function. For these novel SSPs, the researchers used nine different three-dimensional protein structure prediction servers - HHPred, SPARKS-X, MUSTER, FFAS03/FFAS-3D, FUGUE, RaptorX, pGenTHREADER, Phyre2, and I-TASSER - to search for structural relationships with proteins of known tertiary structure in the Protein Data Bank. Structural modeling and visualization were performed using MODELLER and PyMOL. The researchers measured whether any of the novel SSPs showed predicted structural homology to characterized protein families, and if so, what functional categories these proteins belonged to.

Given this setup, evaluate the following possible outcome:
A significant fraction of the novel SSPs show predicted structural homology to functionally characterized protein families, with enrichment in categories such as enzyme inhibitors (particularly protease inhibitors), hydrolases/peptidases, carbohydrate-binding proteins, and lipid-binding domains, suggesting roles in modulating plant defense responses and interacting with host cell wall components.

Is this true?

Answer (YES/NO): NO